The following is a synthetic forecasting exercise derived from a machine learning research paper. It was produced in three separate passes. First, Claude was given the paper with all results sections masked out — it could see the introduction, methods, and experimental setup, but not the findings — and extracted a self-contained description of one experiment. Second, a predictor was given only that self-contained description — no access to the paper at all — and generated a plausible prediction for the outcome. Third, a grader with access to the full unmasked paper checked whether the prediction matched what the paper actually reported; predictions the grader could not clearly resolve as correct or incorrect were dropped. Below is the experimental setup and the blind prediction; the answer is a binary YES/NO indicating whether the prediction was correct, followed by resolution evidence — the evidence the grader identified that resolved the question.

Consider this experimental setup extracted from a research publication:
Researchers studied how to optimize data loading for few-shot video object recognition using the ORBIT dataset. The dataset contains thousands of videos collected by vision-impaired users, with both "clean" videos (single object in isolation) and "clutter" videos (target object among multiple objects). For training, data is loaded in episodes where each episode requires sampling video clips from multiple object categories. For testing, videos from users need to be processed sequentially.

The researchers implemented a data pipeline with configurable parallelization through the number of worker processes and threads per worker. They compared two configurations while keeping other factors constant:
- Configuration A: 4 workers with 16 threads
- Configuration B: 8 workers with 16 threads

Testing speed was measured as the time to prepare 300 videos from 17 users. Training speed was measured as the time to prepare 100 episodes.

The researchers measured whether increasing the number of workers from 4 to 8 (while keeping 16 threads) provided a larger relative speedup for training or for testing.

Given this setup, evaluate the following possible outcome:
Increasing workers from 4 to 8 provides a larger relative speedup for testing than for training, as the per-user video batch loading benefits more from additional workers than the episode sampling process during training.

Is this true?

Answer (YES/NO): YES